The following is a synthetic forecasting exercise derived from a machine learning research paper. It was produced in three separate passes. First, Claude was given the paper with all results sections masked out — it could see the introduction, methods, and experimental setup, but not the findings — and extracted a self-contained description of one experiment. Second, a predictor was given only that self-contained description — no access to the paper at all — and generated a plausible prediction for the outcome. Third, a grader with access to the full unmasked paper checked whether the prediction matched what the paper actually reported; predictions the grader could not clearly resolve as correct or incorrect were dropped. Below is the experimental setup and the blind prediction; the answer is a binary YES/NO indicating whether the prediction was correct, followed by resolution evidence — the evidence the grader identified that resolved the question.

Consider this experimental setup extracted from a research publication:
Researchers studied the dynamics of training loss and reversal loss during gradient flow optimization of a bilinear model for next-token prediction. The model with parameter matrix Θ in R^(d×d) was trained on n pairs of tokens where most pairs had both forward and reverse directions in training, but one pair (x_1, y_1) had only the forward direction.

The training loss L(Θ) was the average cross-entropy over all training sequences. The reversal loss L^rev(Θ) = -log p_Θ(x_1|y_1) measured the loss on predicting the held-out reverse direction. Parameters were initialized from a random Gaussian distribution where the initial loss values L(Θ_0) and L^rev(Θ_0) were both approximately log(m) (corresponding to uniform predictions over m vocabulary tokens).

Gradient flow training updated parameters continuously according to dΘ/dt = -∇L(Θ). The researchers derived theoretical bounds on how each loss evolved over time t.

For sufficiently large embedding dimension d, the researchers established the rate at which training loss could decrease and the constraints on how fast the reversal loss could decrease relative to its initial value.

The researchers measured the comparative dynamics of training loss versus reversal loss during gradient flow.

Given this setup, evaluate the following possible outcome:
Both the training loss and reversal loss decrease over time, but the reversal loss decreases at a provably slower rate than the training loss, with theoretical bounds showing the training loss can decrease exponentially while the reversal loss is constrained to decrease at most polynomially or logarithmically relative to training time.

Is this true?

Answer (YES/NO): NO